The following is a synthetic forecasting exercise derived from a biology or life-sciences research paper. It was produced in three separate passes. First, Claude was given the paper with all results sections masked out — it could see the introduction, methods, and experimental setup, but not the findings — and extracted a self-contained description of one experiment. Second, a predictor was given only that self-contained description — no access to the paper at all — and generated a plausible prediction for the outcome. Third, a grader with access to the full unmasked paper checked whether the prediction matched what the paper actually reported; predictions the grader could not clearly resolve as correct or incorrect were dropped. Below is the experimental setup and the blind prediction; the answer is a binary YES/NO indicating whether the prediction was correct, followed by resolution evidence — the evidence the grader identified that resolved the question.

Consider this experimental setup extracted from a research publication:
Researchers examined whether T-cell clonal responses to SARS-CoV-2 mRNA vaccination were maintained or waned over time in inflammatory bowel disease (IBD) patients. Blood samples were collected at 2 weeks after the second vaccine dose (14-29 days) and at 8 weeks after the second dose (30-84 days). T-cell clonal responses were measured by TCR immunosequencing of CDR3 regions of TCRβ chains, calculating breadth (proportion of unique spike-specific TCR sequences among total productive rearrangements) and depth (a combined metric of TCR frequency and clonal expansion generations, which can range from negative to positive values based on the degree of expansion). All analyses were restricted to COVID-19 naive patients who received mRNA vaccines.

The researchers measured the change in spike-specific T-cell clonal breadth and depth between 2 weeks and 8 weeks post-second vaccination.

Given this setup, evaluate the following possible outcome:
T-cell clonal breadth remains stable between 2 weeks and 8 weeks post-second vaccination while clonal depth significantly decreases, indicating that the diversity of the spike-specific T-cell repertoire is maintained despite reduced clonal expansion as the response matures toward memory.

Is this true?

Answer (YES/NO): NO